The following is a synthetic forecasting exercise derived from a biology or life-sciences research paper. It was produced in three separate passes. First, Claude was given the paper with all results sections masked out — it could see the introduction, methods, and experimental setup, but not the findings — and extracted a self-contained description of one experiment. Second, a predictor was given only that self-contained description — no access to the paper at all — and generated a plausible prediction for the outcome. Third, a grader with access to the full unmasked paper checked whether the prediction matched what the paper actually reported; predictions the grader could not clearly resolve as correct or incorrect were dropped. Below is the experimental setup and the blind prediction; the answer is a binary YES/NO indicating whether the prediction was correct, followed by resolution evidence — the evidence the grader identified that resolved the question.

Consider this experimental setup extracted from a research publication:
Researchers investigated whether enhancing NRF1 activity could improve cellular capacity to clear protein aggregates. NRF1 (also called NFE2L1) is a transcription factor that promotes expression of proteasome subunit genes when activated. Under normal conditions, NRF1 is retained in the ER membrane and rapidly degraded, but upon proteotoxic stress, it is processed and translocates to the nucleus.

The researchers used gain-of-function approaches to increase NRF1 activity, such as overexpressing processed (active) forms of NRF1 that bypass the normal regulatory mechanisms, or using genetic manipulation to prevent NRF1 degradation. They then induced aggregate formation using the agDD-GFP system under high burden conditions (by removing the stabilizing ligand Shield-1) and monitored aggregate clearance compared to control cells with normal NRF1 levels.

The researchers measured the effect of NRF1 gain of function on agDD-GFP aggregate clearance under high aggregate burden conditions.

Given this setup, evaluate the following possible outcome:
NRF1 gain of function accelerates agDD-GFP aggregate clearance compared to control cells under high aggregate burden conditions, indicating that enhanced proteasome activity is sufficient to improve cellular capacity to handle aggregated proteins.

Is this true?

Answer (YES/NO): YES